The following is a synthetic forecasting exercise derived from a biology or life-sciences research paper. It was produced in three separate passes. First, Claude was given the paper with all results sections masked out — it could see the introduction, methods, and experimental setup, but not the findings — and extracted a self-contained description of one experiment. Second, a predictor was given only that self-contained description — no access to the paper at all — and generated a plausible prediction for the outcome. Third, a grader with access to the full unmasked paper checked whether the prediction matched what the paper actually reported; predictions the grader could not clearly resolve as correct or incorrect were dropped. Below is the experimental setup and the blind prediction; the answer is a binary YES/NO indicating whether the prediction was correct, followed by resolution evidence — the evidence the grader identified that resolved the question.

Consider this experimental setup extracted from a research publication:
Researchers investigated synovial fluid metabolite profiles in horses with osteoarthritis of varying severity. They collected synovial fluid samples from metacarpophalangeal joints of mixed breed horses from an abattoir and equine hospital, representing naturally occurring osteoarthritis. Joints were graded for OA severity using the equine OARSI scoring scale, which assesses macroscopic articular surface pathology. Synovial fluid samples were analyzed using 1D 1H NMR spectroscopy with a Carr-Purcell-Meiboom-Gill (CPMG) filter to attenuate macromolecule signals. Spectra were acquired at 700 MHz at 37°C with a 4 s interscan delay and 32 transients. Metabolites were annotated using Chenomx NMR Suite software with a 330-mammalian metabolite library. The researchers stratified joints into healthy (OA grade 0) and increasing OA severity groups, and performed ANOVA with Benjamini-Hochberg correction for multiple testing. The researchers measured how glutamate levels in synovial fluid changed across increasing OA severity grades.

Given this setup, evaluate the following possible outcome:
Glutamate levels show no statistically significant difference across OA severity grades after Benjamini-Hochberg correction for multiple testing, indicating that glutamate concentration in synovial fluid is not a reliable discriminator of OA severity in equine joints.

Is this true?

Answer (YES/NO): NO